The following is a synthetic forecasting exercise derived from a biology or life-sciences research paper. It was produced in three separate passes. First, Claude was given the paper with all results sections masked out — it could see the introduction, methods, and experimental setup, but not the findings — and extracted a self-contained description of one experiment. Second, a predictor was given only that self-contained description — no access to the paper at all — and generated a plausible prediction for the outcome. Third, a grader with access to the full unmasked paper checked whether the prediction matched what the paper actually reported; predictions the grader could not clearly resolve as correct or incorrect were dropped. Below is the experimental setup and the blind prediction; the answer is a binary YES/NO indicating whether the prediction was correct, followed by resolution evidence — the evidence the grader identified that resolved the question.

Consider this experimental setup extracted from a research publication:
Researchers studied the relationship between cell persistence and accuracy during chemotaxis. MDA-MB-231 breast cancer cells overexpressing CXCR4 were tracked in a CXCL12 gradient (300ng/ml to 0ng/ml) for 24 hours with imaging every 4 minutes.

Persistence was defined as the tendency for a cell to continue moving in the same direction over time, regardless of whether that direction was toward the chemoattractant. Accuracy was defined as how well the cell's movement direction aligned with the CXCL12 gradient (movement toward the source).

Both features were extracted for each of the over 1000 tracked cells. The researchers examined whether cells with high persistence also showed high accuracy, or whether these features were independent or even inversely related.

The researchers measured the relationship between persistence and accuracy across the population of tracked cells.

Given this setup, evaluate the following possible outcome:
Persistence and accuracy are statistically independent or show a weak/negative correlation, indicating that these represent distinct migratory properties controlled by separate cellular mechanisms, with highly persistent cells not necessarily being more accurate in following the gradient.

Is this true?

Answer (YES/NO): YES